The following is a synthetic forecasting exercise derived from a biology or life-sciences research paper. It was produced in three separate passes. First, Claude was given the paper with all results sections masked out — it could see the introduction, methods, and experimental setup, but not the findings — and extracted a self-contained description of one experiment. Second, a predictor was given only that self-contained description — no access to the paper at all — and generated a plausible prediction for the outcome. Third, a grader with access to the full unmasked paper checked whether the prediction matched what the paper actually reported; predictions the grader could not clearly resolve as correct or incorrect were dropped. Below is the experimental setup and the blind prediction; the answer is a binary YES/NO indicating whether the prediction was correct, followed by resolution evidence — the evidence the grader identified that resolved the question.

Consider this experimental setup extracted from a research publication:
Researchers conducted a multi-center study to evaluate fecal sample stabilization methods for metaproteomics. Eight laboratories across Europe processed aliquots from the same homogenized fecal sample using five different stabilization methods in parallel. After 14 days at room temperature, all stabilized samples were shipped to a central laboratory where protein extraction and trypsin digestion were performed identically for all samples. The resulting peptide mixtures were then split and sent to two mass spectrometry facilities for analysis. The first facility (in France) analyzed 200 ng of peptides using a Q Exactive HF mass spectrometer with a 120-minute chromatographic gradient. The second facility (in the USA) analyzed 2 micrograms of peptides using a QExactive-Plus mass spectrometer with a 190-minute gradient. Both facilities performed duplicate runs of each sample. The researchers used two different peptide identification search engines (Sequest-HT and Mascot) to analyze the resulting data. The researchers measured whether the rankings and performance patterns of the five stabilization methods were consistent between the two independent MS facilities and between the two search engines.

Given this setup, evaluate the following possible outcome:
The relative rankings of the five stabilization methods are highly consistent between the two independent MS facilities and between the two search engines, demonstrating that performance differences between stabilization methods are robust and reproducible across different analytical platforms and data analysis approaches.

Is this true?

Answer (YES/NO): YES